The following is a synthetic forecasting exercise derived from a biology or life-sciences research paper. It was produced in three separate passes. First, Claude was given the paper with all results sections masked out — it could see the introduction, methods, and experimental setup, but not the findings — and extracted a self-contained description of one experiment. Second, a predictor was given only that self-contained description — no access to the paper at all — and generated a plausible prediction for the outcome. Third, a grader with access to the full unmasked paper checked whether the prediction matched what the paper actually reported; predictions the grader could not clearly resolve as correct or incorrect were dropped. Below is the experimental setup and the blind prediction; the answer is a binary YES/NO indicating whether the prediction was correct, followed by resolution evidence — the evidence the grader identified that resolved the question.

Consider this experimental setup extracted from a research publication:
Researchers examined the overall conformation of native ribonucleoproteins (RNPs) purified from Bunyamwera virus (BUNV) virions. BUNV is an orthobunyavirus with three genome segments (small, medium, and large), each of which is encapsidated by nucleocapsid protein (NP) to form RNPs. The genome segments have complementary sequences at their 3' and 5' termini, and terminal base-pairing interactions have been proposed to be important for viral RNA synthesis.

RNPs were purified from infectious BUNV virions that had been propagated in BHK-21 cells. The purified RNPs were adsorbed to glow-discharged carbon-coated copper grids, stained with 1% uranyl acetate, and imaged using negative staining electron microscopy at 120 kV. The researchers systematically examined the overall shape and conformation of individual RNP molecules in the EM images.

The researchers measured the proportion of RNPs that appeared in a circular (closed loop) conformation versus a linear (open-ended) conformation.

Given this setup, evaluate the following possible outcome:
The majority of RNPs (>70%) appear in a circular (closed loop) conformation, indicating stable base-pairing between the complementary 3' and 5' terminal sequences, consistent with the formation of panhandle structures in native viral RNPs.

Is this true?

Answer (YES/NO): NO